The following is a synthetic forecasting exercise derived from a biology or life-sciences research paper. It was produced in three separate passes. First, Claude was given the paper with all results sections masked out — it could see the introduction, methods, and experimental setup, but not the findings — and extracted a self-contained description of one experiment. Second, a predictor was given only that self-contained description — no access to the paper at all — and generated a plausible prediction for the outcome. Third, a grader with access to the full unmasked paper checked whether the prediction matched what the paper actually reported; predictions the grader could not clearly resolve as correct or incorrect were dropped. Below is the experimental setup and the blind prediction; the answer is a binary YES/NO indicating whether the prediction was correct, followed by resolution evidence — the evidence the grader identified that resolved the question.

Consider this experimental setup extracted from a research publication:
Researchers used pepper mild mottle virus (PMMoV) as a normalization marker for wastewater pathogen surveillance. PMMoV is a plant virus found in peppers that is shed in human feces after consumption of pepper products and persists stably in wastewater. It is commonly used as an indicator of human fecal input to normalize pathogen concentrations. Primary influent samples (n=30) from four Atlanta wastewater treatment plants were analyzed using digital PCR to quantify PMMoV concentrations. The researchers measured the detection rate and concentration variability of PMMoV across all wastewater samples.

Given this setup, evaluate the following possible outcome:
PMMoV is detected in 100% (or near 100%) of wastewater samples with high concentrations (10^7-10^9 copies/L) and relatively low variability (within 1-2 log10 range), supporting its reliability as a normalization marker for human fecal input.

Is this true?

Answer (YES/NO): NO